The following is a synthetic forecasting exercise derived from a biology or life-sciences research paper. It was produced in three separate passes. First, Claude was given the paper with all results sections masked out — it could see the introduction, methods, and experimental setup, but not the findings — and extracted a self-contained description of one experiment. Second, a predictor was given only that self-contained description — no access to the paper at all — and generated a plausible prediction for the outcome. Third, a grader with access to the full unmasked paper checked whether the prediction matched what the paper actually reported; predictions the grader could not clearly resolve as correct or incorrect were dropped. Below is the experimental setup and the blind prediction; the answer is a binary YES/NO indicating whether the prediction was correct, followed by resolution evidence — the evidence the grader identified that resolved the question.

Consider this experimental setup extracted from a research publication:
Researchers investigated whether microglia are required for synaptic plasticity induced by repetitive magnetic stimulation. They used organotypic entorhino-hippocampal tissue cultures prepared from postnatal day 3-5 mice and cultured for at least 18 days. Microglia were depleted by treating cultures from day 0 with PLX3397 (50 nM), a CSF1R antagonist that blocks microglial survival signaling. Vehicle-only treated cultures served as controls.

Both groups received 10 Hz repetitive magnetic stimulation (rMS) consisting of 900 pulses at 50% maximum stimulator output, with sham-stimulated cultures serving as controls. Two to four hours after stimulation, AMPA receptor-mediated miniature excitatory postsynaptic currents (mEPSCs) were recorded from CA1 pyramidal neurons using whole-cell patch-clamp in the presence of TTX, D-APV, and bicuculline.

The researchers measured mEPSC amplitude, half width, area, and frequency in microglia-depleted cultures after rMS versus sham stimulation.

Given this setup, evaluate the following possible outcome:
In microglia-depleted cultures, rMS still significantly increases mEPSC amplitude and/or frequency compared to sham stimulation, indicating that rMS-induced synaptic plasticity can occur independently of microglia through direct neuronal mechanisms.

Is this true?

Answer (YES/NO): NO